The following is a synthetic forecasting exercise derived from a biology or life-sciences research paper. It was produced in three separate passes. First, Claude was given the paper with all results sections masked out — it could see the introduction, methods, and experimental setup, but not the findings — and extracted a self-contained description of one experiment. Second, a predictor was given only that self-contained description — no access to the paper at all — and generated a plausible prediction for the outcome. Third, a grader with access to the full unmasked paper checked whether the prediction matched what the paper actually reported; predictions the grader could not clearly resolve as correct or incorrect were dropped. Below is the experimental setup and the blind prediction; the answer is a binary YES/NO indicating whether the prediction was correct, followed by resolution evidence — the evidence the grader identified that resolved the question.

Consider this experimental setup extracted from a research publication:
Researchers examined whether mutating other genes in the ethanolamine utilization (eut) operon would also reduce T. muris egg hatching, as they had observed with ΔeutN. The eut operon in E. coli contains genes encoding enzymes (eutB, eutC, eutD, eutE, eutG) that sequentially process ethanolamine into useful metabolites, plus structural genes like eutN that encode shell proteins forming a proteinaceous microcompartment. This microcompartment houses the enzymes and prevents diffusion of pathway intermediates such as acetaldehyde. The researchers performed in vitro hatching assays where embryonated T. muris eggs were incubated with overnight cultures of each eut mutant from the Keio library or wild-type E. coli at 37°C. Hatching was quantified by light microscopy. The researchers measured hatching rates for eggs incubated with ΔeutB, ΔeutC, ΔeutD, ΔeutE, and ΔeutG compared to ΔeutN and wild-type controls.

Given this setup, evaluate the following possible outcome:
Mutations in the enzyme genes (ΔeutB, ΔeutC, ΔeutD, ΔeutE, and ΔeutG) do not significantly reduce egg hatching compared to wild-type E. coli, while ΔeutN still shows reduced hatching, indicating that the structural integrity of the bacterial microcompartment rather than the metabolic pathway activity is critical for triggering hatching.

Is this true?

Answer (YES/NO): YES